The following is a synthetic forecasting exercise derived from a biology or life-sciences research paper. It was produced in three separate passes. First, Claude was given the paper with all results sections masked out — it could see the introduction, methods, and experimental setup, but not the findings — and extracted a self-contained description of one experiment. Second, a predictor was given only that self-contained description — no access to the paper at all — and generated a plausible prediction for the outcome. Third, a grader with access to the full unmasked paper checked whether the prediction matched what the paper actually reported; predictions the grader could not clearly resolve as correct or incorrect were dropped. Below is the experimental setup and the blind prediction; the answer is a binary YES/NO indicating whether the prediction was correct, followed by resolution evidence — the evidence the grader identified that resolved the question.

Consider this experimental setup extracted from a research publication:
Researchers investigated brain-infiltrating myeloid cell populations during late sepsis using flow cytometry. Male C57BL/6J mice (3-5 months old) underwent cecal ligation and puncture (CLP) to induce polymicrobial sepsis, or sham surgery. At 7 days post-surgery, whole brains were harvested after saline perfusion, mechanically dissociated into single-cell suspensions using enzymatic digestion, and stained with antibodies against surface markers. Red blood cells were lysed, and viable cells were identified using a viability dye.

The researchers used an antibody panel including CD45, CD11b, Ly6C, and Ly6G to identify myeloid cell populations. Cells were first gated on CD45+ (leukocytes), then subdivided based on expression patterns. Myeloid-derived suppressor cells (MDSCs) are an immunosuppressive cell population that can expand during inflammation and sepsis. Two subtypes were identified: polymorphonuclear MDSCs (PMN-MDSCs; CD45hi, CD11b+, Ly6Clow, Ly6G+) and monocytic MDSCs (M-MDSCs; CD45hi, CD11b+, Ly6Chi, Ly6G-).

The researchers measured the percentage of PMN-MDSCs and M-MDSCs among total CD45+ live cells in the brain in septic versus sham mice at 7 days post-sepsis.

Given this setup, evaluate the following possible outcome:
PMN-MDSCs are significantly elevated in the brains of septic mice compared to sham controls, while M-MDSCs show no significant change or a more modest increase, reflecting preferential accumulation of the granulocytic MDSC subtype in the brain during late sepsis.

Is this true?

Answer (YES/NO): NO